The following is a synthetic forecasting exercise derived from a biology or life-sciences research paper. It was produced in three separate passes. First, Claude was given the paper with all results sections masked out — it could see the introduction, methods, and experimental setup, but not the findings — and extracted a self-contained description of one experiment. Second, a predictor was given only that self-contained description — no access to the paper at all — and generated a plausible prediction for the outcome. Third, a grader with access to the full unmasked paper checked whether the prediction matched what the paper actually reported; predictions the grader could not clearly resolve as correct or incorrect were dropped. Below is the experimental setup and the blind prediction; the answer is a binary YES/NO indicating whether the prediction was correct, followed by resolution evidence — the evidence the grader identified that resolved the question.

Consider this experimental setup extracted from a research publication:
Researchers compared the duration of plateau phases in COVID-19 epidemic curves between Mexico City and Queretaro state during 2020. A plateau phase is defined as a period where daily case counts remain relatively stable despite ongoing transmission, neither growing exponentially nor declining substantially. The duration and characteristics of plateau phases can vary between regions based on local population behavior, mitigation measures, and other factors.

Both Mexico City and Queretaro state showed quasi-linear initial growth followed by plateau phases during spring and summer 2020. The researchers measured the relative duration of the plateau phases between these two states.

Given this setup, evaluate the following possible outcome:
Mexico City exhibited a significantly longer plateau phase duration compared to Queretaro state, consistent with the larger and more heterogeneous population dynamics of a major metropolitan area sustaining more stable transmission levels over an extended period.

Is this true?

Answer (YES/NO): YES